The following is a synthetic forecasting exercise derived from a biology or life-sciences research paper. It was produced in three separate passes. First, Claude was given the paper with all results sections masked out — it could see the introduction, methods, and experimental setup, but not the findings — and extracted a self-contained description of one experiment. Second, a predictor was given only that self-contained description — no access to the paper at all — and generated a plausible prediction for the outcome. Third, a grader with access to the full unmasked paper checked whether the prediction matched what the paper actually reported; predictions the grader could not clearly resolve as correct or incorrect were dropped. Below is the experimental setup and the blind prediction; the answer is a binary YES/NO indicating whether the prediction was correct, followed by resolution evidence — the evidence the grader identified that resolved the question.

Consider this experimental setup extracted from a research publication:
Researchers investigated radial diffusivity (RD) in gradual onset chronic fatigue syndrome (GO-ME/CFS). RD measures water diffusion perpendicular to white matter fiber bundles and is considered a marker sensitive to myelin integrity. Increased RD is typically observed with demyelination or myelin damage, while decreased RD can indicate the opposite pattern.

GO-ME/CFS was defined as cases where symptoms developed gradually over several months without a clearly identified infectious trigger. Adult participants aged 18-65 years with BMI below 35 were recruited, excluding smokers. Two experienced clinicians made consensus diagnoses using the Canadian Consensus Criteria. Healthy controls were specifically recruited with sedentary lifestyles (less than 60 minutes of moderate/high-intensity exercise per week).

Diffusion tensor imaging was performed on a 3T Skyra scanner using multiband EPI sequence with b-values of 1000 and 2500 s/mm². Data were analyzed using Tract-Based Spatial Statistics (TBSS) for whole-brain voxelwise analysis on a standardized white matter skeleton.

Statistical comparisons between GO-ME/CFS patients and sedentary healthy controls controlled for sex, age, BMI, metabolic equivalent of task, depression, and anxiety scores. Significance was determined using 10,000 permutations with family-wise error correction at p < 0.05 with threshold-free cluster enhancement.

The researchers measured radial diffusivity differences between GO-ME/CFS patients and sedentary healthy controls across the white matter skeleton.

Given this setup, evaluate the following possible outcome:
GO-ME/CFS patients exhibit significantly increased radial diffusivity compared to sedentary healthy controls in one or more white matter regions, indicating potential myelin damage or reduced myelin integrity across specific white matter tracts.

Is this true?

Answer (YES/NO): NO